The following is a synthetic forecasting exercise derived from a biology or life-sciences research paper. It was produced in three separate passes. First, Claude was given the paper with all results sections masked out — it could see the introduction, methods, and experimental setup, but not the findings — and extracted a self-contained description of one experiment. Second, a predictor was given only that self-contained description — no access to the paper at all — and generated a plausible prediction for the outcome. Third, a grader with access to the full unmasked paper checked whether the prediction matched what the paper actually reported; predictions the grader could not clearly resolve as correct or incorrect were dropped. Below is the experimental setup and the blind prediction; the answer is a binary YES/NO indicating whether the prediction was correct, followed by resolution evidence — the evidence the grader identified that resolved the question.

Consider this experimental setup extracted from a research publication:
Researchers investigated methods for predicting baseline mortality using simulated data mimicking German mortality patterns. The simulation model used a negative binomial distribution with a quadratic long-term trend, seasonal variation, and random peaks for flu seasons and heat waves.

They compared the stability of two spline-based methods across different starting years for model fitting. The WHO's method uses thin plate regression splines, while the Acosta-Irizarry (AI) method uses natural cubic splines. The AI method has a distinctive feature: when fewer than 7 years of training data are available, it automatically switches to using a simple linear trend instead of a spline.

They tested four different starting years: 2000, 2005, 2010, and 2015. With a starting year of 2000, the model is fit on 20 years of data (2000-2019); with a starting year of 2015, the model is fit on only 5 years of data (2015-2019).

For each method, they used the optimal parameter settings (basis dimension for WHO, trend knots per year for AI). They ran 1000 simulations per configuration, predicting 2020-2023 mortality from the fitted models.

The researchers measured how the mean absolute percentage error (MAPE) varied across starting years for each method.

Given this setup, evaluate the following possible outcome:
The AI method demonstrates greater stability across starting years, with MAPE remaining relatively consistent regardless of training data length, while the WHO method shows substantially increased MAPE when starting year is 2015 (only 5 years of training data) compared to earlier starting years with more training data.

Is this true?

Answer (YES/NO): YES